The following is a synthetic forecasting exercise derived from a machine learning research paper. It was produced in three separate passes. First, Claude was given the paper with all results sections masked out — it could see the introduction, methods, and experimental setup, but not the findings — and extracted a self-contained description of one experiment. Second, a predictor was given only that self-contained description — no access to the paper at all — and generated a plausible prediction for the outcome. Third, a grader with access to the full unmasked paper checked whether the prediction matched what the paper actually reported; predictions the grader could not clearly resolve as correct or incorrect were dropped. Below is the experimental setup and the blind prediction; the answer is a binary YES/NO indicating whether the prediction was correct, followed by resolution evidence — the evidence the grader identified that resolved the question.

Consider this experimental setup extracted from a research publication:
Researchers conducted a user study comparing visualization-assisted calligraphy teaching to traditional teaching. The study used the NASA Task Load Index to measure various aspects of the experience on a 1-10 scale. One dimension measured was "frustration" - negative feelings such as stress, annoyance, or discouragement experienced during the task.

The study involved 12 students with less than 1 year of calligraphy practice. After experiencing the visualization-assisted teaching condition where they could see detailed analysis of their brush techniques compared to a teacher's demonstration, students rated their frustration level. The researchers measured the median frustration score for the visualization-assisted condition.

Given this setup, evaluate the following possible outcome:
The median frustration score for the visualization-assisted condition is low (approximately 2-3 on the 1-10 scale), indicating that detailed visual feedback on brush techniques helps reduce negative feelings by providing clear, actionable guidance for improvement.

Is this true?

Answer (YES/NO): NO